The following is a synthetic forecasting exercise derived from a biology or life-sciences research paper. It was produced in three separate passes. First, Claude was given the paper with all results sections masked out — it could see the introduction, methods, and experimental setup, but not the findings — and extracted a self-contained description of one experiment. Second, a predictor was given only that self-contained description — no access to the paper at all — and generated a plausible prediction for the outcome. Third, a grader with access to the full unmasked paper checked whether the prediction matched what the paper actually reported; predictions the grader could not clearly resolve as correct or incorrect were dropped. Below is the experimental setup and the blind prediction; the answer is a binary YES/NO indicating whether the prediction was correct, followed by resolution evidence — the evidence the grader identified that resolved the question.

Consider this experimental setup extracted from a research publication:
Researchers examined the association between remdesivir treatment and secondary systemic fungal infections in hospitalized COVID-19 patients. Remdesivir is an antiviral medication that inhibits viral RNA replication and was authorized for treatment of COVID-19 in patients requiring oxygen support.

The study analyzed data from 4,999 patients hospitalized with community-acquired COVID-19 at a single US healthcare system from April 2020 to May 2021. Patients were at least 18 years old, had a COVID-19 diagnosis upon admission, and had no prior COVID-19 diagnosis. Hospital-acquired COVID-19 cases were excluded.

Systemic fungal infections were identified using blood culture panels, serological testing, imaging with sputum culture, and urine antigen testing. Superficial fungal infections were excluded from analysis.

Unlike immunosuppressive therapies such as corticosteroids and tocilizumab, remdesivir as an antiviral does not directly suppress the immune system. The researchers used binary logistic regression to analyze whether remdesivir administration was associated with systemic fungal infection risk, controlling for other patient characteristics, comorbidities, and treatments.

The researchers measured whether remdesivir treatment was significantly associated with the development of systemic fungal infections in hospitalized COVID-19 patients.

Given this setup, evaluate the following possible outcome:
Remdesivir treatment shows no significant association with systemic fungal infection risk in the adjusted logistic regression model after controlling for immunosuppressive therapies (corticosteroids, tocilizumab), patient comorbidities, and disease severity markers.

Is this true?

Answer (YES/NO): NO